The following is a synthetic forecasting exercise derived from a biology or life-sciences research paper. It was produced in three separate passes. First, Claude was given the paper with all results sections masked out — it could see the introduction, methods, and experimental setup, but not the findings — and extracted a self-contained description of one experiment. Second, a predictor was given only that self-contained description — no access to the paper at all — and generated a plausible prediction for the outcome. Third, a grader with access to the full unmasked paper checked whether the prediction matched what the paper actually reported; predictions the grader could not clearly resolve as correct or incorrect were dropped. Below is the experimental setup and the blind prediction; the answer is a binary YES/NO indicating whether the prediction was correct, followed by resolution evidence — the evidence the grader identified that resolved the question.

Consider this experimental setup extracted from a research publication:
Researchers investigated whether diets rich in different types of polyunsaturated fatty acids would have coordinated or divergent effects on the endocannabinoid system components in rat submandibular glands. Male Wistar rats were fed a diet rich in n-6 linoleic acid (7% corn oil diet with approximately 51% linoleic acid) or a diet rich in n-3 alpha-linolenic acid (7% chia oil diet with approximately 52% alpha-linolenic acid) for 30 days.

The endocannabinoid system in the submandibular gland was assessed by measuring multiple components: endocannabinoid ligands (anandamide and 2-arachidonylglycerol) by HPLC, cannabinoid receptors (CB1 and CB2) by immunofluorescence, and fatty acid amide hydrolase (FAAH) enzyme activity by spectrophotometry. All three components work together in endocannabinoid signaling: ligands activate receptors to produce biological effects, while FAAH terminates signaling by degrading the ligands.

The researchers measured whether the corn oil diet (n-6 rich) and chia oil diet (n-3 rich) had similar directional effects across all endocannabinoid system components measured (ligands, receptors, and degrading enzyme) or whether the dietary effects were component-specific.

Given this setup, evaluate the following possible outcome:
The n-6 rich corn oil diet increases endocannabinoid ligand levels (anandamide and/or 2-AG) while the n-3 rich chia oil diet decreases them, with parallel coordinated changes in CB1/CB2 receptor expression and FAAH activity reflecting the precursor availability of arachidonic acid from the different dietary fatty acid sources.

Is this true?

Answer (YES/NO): YES